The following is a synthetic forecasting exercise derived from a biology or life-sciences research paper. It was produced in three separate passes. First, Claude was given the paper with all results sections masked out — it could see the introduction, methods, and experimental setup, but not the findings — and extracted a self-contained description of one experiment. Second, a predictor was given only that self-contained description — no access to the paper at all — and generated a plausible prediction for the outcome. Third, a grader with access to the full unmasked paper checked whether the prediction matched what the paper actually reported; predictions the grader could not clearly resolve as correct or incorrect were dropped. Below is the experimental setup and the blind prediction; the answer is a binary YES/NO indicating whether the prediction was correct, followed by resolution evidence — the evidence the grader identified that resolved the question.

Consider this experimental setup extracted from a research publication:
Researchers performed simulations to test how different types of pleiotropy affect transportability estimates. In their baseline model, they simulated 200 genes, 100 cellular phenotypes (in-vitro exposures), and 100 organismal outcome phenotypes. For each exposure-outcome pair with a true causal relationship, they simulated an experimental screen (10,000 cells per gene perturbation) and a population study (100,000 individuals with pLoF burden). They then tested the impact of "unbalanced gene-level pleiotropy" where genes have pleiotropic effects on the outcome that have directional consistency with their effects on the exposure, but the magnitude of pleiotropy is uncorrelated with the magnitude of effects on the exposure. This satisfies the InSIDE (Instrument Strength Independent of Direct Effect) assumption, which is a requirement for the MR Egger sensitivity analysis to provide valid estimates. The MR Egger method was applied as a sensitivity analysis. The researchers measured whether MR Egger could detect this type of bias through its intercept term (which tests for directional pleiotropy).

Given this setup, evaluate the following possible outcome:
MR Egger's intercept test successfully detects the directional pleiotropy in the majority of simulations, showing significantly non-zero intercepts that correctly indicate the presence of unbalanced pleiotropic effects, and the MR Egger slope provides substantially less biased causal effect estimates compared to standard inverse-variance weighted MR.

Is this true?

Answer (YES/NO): YES